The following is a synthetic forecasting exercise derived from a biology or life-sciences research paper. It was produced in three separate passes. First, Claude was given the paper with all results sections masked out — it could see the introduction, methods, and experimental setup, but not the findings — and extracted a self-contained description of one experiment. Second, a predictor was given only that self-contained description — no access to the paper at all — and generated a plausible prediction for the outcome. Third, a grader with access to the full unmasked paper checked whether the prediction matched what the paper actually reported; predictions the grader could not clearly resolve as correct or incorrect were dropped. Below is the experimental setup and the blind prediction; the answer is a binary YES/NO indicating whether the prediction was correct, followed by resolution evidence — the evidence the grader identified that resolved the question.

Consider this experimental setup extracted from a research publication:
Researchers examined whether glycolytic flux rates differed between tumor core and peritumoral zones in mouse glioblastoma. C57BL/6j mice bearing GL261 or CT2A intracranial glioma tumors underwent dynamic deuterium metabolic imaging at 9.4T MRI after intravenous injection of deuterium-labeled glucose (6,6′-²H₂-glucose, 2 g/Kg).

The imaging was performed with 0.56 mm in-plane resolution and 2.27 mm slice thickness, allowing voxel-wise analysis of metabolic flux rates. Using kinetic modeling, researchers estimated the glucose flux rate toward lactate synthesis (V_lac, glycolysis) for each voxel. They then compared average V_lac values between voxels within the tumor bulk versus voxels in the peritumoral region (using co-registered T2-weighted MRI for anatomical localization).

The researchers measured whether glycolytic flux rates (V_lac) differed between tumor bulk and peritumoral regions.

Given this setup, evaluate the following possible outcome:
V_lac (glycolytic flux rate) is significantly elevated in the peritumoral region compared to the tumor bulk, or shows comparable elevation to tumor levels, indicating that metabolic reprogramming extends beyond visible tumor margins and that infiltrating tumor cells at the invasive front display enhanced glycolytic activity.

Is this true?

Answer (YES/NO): NO